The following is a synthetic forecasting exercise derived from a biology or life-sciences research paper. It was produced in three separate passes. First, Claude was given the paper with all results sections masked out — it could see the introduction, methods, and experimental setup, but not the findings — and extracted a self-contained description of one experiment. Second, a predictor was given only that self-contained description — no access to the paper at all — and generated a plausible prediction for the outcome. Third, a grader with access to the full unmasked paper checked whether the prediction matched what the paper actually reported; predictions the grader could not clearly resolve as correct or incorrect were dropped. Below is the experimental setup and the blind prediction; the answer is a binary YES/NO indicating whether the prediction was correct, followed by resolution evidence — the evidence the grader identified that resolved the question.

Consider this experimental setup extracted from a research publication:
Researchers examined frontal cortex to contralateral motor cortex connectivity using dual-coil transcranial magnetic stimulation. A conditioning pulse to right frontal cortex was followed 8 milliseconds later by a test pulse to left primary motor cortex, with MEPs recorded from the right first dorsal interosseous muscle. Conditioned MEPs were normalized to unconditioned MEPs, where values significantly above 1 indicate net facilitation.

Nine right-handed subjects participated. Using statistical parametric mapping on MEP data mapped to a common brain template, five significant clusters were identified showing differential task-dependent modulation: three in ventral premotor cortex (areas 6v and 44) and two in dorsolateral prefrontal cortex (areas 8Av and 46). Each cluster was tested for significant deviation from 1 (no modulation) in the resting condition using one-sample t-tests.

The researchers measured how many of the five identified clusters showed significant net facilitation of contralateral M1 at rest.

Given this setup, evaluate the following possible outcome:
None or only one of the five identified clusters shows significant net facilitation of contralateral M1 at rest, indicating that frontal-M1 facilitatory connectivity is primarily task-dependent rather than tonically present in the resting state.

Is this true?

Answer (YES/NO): NO